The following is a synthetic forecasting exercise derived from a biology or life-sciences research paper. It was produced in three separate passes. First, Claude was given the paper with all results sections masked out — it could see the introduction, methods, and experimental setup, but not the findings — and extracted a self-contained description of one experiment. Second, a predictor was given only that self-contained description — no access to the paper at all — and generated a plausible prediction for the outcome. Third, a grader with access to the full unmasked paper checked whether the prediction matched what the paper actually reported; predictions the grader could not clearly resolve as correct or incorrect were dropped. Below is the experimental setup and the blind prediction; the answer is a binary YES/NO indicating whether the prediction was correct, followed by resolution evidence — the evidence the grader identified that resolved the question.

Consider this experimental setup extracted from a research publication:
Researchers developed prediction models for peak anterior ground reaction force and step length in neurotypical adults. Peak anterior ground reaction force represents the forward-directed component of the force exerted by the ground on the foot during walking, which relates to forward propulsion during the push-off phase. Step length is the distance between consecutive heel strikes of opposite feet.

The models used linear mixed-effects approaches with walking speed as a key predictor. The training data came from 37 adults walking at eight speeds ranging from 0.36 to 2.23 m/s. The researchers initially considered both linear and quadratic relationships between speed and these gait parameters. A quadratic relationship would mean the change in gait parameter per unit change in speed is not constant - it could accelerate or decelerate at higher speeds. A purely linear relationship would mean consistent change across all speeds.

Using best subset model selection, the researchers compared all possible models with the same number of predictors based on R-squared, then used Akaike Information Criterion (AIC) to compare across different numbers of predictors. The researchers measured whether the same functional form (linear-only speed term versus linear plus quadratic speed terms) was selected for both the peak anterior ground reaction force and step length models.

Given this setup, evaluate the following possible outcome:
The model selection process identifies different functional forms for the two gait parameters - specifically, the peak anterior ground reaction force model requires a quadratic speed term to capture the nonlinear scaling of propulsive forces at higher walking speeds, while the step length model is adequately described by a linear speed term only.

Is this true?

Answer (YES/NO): NO